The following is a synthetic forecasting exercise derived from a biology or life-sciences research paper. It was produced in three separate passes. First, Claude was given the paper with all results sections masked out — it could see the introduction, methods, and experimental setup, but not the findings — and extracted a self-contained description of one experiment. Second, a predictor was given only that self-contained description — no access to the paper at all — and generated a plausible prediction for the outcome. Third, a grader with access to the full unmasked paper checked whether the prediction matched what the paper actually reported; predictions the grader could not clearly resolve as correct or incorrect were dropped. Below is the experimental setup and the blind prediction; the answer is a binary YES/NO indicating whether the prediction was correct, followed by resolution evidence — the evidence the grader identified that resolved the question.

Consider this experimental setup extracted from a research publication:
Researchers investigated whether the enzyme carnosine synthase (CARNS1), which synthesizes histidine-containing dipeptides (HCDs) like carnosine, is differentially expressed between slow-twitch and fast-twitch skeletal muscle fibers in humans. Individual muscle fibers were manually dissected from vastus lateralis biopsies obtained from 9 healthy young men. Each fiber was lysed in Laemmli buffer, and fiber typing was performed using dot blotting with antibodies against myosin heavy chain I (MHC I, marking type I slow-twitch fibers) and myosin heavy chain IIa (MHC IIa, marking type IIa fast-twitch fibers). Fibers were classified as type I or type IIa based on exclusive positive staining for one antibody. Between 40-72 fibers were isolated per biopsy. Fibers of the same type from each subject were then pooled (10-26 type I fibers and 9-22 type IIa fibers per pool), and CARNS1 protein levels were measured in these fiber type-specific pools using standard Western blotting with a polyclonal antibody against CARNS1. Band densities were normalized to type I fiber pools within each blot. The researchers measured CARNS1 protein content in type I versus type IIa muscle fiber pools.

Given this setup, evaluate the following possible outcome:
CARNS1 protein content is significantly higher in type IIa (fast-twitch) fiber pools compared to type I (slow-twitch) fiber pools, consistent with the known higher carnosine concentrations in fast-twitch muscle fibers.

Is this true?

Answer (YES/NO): YES